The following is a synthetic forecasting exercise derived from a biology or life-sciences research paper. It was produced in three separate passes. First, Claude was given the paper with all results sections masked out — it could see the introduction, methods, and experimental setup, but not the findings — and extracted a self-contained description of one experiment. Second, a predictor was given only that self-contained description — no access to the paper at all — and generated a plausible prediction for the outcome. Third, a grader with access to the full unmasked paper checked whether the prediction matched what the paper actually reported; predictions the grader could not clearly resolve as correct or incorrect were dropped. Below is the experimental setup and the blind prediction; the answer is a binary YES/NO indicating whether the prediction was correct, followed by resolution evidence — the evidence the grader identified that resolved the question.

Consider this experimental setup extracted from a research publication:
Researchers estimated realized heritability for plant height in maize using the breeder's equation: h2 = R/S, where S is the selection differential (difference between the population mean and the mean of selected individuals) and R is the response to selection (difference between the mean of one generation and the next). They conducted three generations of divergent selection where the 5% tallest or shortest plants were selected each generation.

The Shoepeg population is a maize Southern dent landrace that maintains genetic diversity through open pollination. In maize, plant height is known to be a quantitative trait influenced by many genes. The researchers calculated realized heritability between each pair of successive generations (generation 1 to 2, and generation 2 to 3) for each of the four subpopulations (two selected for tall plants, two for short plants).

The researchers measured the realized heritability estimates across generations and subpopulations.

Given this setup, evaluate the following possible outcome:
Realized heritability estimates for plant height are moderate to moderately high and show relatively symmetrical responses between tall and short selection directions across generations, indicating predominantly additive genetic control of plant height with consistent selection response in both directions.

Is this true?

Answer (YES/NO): NO